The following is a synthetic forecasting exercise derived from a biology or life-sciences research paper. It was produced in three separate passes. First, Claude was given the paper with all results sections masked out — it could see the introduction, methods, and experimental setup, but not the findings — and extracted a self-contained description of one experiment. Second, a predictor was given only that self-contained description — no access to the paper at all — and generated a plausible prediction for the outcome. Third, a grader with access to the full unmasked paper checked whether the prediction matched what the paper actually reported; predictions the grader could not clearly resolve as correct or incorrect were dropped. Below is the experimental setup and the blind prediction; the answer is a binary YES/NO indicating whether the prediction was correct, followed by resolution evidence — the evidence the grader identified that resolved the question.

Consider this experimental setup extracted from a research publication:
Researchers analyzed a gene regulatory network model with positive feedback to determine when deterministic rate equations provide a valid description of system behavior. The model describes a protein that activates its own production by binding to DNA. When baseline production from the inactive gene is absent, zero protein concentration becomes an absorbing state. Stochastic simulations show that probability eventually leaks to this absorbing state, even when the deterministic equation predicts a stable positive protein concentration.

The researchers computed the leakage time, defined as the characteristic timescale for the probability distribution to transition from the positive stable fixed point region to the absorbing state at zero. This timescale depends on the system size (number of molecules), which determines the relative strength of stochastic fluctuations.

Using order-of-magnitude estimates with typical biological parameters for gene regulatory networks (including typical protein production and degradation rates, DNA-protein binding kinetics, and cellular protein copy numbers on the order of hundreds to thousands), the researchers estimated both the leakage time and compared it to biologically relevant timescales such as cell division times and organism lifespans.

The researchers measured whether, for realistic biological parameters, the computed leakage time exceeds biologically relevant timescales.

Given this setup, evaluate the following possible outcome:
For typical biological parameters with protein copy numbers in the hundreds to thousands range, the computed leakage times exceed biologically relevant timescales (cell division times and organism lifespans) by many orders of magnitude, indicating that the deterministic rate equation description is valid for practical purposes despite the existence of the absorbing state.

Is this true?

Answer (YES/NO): YES